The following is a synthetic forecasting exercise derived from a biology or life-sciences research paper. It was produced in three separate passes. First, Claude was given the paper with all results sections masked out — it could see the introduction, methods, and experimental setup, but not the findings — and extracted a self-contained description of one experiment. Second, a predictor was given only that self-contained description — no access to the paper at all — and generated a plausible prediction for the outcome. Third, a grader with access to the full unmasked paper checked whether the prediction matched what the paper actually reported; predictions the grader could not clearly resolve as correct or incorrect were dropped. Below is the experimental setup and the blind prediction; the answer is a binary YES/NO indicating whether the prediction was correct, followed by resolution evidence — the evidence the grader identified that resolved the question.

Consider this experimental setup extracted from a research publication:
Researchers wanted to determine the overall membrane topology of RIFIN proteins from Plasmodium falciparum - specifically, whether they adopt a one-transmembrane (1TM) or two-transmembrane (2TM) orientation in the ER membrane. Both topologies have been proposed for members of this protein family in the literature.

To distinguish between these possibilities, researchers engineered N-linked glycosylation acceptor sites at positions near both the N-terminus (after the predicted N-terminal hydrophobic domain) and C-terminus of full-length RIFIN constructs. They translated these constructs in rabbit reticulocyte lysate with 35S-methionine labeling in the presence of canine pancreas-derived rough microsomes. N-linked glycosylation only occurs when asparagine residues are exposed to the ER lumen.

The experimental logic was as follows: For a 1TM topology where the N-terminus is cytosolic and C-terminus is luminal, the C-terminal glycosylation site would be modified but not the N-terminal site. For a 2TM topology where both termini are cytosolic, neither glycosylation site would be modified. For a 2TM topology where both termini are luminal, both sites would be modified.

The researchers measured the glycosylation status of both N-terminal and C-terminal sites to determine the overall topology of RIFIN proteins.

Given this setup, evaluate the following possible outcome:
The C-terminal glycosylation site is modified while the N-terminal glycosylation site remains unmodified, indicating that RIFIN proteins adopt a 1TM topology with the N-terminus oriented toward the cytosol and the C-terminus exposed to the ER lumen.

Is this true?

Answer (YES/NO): NO